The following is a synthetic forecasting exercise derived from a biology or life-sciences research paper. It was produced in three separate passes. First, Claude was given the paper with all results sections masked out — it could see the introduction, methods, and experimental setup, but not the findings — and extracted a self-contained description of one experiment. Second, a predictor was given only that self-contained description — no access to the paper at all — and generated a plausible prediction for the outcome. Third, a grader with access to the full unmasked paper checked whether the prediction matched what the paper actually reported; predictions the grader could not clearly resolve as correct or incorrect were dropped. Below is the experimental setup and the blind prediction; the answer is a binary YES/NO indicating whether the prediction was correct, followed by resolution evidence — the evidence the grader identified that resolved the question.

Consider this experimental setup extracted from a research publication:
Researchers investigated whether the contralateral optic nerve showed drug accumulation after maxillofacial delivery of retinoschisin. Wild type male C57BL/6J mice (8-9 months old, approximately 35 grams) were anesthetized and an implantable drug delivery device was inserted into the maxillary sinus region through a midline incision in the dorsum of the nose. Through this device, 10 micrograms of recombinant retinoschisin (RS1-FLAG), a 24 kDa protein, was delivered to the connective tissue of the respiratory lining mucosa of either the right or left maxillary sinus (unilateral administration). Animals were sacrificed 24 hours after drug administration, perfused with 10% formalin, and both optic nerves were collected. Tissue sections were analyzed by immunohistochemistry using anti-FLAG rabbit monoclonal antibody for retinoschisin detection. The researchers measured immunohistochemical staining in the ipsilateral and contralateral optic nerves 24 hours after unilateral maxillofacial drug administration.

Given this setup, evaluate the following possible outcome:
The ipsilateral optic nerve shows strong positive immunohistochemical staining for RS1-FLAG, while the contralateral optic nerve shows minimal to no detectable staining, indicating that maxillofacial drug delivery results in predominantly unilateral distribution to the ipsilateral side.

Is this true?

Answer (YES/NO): NO